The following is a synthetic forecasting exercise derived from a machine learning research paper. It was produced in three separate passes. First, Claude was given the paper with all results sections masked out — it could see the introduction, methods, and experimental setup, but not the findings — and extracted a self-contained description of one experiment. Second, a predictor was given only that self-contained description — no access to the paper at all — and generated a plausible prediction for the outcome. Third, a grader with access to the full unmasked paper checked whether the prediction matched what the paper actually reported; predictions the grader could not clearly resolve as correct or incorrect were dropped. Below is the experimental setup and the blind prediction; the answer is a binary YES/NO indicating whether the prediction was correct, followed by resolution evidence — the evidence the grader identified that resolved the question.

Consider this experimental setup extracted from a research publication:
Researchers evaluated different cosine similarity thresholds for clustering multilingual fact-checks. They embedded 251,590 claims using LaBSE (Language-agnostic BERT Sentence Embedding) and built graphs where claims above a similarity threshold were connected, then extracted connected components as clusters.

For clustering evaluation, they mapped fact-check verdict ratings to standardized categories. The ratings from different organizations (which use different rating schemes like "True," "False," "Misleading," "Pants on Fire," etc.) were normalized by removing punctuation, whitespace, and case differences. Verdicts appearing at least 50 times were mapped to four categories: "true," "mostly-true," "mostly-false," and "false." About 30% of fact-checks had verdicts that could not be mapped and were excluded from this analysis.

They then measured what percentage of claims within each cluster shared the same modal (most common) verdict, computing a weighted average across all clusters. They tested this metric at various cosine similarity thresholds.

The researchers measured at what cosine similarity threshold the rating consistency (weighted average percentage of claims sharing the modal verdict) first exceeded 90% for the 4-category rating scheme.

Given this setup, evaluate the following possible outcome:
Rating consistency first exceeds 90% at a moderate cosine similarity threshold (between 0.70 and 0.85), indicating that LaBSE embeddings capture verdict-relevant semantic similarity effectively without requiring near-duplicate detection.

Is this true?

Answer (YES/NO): YES